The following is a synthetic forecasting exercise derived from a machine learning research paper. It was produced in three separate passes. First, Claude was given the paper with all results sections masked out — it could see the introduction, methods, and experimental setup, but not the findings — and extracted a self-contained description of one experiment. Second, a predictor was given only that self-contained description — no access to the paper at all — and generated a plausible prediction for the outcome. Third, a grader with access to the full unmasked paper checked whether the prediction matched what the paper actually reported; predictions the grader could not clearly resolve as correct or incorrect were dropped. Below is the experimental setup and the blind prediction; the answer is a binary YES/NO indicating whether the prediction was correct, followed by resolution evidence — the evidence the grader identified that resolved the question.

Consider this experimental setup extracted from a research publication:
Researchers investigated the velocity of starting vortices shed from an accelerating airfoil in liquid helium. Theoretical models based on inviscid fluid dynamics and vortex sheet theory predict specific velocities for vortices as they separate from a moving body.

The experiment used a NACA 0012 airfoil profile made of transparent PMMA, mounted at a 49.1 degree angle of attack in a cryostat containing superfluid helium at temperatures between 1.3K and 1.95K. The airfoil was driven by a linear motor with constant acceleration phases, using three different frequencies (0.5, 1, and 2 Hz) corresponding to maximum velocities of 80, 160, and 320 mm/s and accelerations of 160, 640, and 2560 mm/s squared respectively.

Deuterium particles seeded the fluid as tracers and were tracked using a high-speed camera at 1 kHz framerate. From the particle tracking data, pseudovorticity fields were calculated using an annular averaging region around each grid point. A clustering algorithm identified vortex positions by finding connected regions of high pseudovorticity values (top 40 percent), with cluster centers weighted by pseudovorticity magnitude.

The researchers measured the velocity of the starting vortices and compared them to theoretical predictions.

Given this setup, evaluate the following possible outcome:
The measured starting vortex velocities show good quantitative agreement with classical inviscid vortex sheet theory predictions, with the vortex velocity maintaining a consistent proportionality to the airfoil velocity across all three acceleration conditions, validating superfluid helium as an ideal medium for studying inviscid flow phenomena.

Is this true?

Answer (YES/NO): NO